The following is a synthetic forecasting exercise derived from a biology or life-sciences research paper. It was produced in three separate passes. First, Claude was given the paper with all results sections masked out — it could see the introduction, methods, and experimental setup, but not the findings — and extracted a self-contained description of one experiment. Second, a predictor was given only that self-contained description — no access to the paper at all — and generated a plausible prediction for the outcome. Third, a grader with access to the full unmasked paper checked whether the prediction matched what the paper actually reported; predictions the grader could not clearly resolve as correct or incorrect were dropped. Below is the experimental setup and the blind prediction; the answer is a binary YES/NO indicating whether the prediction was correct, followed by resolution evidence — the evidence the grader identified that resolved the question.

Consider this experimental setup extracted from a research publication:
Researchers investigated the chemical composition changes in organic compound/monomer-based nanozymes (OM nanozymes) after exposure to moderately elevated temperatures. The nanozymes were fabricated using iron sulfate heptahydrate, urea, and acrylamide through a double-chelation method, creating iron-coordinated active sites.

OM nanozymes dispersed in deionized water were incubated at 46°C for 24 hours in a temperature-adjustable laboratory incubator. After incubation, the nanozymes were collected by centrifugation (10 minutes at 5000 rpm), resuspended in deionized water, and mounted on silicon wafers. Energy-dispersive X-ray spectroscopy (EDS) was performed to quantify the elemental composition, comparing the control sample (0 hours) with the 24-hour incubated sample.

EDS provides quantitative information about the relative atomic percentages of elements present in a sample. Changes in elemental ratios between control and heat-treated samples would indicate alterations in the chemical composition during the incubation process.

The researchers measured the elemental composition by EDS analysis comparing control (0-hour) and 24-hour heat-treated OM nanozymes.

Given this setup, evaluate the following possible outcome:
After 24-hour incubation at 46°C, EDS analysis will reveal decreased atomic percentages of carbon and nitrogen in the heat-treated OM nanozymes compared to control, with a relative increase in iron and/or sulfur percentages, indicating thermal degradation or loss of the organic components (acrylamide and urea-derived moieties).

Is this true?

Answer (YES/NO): NO